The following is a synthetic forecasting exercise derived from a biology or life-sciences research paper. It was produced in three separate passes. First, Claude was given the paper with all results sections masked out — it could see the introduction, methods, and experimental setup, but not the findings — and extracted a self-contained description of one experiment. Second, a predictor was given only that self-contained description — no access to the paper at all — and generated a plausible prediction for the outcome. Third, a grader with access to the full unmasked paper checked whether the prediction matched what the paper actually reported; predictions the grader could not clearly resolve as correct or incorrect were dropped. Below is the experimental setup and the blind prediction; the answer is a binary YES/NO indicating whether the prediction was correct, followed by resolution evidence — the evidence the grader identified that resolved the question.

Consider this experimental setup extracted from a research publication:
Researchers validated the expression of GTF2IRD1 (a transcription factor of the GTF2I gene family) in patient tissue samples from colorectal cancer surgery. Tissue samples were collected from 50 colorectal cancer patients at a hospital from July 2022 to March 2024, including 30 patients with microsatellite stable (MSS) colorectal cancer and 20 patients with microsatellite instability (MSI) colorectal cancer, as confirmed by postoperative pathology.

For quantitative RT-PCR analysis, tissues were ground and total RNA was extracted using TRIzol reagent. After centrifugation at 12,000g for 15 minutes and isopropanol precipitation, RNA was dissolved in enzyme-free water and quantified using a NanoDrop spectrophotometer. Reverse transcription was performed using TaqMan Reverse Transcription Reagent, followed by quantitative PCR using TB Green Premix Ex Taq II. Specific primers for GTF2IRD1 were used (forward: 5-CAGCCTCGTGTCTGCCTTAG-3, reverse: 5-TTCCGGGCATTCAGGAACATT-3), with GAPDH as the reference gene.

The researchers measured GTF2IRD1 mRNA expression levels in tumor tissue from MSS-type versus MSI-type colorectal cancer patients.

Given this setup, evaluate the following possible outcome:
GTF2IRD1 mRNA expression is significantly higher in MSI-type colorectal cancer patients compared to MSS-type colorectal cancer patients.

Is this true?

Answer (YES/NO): NO